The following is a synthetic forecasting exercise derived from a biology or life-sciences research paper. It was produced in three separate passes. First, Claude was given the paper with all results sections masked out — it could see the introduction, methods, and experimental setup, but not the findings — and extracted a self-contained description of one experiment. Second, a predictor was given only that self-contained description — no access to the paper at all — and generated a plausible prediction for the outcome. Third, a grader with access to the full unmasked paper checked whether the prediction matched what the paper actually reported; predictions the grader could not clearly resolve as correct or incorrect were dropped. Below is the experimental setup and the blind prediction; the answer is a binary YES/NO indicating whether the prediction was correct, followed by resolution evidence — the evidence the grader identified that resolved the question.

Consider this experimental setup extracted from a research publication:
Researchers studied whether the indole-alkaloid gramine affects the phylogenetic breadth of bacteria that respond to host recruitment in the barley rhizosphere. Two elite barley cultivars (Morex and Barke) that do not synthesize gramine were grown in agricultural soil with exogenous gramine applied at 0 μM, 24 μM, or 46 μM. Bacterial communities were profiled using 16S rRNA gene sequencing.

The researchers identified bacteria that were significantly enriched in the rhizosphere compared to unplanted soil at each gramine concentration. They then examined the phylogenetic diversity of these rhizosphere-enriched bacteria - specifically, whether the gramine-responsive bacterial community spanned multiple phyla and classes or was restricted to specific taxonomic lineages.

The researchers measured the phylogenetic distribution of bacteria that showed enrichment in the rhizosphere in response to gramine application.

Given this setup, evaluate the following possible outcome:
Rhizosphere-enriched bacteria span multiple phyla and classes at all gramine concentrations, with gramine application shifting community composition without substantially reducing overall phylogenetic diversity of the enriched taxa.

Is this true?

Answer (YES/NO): YES